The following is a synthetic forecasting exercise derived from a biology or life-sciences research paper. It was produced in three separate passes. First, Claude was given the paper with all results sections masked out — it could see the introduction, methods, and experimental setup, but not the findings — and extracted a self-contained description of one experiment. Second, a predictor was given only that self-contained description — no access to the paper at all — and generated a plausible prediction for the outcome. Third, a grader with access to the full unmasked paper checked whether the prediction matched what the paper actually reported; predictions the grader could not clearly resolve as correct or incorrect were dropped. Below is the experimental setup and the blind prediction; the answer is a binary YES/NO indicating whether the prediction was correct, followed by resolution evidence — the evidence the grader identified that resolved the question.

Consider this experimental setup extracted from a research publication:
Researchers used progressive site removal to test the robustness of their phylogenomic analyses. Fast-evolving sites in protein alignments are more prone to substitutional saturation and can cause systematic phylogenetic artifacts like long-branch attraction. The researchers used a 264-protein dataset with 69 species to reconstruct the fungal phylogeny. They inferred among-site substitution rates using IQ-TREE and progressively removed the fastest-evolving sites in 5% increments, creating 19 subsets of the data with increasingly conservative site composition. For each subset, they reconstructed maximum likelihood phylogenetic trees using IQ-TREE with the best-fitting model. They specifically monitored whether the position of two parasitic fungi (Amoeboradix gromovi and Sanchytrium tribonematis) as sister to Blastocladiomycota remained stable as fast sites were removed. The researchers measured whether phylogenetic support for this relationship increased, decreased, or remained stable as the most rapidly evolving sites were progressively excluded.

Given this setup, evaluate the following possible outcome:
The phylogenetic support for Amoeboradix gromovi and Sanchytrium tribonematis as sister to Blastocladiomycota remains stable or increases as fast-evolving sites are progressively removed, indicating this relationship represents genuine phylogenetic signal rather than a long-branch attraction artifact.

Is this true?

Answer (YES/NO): YES